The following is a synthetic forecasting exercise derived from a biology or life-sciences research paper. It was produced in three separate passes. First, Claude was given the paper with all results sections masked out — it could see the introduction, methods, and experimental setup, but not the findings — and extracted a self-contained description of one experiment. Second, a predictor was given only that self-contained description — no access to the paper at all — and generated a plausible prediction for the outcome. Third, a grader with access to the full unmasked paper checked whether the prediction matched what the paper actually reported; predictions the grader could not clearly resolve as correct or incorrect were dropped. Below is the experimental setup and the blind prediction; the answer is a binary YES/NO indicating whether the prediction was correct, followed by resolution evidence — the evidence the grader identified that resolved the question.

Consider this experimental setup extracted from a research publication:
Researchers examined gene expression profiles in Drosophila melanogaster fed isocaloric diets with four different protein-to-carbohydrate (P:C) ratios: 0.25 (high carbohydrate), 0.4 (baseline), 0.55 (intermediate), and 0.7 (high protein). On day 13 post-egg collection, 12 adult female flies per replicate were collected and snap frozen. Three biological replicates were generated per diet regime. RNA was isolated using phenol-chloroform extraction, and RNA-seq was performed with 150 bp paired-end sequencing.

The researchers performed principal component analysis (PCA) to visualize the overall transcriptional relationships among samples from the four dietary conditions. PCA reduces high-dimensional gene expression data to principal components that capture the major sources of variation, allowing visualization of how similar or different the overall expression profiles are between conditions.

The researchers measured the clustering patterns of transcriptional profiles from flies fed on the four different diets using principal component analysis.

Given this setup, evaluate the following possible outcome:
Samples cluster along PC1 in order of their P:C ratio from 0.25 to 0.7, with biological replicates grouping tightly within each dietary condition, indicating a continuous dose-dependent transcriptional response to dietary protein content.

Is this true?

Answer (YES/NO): NO